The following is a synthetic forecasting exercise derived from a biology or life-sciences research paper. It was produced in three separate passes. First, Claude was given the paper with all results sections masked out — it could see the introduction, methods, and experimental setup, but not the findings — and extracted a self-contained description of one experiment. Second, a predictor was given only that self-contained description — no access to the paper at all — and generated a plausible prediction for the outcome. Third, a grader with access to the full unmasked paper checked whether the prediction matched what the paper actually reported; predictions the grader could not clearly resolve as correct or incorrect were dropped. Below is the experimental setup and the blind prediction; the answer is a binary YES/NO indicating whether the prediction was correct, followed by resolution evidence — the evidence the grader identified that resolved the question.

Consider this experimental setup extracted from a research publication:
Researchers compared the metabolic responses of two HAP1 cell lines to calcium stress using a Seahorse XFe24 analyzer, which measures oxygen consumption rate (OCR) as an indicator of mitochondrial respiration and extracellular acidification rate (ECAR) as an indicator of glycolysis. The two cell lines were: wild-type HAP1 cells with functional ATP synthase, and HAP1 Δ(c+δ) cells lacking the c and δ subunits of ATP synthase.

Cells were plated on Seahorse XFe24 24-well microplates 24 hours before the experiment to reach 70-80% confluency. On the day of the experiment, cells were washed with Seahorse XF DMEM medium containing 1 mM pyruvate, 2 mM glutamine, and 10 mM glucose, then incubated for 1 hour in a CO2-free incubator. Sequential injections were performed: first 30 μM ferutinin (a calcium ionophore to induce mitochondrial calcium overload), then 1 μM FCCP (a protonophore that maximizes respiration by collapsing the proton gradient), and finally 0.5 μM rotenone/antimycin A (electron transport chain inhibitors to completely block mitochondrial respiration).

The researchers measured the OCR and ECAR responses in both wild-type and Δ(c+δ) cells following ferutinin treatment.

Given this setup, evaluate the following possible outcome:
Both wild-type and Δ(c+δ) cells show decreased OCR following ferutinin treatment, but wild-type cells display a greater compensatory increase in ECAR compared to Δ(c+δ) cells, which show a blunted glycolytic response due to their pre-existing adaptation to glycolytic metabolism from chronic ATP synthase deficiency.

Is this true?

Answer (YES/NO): NO